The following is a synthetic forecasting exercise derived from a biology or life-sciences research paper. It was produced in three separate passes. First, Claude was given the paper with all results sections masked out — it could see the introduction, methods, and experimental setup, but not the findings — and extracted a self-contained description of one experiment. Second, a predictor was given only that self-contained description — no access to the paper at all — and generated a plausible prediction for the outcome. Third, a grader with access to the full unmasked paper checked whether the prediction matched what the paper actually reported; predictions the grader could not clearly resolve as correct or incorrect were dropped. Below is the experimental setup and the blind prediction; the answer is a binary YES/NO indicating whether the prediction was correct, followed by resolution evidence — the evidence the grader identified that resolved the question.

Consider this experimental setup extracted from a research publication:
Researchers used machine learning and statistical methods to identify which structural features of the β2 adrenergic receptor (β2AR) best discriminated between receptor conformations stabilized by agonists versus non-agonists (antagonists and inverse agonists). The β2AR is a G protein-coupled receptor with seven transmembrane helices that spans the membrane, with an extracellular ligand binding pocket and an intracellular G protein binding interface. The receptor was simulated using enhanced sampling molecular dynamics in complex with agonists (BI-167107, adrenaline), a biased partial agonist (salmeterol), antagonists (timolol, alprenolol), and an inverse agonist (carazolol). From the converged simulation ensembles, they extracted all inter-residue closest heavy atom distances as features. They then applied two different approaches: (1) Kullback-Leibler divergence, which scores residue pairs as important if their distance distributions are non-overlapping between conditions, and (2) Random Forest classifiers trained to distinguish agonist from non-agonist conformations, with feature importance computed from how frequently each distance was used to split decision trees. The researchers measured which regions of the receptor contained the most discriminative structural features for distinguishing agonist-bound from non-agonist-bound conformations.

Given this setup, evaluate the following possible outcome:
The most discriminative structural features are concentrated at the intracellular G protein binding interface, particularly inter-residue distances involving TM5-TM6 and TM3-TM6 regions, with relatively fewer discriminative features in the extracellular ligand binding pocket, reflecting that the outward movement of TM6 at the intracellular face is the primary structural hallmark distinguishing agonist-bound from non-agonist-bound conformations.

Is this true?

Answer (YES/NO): NO